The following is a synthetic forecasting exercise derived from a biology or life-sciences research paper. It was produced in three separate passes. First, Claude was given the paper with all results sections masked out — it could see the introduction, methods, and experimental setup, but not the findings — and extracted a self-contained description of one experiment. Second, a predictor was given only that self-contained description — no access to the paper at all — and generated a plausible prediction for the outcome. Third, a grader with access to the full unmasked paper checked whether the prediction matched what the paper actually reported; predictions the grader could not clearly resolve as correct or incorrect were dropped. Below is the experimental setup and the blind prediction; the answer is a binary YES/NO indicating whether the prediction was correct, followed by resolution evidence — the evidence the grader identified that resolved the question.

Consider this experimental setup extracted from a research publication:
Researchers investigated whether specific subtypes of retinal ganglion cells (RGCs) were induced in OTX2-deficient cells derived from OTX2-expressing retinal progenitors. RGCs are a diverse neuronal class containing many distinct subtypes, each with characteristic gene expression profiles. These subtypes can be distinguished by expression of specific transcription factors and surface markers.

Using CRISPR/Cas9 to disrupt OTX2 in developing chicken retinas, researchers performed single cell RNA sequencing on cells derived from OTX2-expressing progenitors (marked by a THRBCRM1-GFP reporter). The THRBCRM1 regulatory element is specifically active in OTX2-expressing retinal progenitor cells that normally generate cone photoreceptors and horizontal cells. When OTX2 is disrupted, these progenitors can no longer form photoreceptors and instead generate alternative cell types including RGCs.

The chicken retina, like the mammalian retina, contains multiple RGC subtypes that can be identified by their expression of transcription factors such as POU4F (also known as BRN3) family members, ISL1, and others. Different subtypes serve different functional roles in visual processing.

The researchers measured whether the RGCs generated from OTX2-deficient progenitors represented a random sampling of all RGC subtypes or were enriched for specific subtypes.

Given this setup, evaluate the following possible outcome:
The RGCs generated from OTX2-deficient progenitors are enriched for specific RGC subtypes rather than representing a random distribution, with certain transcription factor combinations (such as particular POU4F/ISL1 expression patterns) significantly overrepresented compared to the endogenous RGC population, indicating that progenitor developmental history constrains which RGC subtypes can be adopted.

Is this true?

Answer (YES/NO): YES